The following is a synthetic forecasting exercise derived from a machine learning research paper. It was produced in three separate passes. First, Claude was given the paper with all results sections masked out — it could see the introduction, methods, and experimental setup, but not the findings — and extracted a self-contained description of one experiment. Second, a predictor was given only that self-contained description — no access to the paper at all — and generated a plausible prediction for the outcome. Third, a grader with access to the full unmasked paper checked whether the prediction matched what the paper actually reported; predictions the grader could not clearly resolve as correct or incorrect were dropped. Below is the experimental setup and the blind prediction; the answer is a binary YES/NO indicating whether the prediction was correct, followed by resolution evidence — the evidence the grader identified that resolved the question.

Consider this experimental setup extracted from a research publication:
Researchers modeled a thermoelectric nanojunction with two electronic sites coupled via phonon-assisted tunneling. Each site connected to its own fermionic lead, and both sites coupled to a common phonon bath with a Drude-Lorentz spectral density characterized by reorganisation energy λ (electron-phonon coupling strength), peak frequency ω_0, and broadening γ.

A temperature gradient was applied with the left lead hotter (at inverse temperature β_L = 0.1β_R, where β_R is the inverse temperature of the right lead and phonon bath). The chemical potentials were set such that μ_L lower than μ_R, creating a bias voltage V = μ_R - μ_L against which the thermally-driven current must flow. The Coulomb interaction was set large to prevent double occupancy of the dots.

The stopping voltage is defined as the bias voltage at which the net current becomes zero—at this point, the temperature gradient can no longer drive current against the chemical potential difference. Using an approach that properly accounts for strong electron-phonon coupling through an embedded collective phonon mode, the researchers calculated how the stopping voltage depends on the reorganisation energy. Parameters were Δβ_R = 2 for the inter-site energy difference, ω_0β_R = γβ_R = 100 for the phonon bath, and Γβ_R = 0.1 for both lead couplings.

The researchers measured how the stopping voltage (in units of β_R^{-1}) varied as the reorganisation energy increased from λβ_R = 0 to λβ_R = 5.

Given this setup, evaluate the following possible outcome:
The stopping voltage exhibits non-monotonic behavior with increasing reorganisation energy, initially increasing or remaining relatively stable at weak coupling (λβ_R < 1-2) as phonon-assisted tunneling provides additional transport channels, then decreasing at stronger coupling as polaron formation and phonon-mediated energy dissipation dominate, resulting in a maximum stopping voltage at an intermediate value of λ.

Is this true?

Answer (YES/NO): NO